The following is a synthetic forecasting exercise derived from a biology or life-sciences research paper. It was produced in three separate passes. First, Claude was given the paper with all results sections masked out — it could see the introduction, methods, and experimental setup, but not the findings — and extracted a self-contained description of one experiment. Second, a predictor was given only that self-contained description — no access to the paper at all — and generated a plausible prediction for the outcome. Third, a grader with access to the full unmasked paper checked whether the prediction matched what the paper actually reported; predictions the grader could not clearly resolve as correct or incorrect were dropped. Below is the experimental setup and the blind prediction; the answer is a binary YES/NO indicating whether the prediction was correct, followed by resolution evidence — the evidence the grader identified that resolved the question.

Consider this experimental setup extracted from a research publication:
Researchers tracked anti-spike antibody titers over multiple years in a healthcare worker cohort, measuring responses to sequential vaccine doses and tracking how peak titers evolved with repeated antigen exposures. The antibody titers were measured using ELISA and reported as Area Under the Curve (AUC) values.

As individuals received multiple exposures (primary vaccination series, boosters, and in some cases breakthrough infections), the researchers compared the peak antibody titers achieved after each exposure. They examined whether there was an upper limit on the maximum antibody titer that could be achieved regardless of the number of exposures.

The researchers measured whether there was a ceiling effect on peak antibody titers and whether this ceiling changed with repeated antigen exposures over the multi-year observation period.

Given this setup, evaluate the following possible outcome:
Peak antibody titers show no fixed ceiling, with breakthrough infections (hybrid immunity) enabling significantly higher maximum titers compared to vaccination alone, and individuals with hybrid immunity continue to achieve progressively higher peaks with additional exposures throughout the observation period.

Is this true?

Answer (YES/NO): NO